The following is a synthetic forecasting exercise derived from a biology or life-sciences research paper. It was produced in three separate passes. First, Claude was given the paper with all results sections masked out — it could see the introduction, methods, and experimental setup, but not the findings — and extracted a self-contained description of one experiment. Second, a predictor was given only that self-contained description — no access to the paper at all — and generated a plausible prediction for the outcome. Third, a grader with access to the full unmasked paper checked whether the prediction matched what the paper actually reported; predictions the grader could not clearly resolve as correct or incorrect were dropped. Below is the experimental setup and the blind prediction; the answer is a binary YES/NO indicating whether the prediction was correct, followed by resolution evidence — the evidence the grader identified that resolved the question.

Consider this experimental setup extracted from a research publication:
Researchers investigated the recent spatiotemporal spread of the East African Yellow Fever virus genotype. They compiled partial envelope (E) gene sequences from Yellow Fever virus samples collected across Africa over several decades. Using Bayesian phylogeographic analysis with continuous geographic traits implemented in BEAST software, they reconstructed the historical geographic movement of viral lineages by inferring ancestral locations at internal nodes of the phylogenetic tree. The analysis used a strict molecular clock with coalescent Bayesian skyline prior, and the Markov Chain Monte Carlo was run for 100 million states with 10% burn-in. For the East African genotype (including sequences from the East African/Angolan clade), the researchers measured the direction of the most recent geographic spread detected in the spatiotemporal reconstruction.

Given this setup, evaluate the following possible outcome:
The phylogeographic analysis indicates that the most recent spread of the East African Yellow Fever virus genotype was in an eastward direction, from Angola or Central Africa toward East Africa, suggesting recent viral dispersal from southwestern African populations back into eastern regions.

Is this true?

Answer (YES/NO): NO